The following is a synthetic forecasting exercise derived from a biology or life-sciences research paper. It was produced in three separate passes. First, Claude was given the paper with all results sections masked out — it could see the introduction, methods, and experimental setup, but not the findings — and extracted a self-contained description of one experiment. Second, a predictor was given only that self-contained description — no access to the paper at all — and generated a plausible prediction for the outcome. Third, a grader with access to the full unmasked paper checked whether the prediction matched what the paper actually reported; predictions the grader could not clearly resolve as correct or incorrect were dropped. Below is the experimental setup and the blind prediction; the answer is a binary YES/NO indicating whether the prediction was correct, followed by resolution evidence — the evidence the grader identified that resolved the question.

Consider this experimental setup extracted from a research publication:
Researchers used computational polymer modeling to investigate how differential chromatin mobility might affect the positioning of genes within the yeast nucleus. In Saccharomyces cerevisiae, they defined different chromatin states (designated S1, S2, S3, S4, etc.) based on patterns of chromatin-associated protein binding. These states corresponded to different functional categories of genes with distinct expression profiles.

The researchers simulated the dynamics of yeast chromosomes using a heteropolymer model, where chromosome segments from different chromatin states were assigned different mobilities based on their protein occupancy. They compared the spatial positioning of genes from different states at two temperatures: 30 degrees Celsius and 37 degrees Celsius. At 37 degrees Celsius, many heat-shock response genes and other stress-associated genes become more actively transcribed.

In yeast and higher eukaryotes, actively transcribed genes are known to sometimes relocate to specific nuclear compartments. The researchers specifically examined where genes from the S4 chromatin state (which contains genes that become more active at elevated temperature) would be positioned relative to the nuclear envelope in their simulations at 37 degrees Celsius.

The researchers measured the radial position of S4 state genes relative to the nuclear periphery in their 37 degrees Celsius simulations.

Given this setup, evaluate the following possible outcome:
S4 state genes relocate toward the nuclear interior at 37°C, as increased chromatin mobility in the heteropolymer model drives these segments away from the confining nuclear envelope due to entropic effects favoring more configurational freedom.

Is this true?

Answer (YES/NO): NO